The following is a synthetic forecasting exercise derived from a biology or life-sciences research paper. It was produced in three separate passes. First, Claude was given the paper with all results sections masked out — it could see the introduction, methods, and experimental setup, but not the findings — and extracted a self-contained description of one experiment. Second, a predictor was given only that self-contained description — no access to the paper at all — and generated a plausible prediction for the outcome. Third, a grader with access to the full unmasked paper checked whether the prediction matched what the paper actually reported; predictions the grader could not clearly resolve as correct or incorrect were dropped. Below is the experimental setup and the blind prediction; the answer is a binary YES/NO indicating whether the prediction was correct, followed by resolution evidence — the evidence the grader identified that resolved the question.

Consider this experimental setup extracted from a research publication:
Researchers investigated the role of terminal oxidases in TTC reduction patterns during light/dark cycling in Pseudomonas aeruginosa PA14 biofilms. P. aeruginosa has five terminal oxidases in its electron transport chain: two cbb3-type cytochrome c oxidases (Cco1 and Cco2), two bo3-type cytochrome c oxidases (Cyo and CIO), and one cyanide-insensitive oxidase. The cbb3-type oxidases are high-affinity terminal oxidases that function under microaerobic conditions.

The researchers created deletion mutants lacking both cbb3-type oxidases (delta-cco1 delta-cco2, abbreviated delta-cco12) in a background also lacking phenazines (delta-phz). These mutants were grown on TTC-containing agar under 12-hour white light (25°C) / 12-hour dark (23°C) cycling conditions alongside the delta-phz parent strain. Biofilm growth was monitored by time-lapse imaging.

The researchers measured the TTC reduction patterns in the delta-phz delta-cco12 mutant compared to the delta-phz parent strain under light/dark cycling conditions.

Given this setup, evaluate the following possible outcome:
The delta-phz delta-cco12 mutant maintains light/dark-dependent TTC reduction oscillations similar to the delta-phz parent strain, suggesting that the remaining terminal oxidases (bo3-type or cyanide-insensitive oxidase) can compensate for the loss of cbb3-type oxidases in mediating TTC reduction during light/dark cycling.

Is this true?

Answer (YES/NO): NO